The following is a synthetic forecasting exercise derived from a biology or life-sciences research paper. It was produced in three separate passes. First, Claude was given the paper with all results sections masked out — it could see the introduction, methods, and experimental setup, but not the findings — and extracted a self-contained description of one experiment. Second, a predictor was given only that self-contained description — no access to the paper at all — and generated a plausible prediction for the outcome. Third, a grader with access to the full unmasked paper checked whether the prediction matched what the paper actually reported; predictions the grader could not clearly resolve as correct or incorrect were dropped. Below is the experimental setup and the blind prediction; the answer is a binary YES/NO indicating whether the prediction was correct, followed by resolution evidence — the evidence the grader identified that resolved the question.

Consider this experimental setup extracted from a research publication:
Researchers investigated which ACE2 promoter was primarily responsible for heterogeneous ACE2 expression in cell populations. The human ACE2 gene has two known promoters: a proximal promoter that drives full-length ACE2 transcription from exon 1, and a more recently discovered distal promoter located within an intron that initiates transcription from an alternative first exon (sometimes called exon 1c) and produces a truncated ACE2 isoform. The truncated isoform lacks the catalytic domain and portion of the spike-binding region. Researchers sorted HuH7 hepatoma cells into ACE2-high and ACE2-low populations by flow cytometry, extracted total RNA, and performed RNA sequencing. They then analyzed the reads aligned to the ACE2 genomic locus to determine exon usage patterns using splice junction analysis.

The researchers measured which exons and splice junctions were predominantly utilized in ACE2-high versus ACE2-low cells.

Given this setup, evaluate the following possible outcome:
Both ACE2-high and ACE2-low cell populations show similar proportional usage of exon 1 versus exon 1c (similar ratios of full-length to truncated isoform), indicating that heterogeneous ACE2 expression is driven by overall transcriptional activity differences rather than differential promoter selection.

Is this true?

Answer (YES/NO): NO